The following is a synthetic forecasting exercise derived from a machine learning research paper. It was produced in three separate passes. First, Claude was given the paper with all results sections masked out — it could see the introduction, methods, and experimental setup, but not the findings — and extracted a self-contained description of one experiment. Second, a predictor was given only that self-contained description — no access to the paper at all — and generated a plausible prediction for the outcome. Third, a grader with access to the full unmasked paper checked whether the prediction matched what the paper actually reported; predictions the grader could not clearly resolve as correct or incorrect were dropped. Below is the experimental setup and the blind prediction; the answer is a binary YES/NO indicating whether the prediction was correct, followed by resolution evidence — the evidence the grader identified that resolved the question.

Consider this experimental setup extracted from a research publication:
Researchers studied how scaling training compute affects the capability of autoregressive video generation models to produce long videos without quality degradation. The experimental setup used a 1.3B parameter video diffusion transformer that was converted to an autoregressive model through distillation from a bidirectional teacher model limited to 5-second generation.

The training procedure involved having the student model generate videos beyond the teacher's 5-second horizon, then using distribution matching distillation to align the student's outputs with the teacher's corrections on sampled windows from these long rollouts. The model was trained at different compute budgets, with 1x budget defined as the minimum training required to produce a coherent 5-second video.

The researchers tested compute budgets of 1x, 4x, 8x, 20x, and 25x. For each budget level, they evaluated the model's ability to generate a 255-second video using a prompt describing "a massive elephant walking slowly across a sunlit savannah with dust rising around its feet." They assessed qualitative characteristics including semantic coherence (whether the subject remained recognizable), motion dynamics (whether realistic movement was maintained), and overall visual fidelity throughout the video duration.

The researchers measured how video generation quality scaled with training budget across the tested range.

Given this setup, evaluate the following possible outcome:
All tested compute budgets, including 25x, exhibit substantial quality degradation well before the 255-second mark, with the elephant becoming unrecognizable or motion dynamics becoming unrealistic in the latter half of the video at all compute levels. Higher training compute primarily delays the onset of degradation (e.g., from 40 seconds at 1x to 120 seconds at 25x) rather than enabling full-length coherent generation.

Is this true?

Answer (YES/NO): NO